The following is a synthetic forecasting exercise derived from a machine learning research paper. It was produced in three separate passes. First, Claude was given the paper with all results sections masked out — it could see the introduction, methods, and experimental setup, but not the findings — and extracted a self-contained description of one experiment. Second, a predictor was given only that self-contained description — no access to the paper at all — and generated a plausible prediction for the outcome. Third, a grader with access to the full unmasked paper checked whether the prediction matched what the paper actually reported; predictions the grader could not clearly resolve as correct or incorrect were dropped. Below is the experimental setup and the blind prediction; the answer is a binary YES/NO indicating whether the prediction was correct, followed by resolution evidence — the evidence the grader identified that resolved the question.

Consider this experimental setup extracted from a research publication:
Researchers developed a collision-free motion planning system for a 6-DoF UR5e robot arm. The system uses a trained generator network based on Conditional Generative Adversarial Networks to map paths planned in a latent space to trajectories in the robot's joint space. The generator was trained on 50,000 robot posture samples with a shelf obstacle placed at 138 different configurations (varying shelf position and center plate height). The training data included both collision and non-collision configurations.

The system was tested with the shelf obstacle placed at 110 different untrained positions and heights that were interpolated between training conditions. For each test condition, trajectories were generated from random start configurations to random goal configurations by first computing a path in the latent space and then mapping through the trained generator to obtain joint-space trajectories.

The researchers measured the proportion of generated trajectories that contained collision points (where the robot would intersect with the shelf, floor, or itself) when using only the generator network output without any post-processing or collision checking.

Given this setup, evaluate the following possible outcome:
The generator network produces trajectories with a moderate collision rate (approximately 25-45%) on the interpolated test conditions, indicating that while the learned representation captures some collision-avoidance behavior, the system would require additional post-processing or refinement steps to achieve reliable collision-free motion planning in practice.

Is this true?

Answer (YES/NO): NO